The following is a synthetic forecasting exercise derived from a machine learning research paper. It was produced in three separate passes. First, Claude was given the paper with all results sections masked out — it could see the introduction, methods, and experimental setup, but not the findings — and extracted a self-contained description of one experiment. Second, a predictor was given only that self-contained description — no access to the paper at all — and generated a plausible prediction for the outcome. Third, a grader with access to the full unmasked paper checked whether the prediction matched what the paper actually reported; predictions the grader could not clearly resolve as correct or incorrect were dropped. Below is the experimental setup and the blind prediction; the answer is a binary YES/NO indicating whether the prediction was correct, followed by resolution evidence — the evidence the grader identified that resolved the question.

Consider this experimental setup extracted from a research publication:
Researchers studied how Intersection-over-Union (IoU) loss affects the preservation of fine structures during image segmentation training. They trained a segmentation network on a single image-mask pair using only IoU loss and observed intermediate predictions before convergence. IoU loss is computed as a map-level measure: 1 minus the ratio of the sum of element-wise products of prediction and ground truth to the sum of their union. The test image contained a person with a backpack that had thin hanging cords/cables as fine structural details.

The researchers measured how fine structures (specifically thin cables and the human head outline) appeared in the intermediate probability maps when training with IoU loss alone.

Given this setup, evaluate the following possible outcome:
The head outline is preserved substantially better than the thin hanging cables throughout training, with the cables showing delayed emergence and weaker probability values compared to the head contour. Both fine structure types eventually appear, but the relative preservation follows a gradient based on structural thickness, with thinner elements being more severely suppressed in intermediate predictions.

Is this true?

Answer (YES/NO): NO